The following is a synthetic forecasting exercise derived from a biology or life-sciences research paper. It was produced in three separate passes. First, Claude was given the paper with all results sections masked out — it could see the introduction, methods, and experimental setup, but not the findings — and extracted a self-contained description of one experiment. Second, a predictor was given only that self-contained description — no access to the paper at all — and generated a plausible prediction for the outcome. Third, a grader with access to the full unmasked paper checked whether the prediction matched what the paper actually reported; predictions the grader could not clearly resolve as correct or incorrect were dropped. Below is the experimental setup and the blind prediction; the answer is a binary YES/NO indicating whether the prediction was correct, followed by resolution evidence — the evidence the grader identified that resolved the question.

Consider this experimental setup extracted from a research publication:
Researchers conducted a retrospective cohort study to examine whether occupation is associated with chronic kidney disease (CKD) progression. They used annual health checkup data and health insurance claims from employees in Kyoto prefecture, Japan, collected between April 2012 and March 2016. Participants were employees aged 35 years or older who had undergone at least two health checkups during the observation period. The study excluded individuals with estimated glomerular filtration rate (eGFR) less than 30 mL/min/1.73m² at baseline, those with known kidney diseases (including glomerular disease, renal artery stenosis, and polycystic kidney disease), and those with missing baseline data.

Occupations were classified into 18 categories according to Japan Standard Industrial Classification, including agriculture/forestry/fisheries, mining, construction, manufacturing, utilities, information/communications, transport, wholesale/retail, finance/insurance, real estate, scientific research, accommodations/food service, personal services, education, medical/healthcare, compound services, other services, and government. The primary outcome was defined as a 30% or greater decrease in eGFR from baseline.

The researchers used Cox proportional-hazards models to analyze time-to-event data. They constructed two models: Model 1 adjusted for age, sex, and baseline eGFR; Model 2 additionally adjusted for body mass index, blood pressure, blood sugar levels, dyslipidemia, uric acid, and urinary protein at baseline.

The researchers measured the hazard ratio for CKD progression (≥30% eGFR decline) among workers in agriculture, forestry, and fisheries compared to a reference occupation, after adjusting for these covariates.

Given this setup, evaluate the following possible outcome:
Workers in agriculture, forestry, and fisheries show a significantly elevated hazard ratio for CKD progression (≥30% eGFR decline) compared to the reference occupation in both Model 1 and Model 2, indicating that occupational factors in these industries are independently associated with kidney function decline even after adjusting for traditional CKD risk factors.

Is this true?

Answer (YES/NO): NO